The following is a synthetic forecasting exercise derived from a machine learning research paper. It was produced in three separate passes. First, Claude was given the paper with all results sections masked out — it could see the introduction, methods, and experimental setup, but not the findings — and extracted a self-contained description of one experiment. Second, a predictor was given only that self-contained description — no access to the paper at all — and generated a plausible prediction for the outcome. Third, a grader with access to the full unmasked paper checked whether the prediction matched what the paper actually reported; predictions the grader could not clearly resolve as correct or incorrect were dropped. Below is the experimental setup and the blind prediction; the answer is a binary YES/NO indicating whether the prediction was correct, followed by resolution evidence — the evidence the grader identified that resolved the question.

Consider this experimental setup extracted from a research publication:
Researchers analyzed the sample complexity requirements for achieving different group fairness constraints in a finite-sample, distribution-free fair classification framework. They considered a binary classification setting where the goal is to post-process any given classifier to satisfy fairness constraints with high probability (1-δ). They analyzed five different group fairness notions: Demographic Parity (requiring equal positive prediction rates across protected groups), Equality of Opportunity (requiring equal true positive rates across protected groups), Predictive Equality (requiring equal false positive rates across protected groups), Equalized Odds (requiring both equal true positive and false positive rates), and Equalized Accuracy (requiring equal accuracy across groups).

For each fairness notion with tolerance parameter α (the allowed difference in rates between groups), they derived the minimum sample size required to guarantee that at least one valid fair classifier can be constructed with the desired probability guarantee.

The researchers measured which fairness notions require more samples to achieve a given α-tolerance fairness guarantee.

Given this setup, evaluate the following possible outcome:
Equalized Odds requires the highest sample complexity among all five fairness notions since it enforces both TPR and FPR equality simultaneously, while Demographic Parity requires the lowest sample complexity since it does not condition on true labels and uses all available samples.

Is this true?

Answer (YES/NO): NO